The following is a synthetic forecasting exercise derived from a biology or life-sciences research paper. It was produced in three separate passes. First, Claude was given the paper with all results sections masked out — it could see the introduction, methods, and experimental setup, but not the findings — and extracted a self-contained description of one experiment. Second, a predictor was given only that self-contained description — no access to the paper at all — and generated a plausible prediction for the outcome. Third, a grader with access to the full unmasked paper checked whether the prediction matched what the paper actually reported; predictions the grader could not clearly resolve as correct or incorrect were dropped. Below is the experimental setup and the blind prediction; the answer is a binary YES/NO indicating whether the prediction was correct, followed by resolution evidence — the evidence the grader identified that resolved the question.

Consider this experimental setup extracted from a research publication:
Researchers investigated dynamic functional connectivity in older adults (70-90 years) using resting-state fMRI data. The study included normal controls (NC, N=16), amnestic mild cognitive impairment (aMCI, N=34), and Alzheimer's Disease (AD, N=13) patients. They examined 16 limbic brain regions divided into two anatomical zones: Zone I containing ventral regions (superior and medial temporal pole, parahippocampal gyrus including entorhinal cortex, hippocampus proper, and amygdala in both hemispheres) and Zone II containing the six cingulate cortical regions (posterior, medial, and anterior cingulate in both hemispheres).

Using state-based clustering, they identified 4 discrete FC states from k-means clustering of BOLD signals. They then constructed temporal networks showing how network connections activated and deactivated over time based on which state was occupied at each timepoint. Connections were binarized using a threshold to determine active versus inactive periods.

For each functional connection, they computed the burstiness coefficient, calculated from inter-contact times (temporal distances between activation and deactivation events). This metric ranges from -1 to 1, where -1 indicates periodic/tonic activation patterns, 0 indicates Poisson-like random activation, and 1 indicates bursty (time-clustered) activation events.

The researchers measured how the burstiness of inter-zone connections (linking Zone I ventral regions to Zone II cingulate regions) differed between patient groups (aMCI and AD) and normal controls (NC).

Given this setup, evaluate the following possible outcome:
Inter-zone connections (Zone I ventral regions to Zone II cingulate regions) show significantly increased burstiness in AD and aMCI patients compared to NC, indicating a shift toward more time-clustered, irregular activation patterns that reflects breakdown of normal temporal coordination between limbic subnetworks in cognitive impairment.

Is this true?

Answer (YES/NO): YES